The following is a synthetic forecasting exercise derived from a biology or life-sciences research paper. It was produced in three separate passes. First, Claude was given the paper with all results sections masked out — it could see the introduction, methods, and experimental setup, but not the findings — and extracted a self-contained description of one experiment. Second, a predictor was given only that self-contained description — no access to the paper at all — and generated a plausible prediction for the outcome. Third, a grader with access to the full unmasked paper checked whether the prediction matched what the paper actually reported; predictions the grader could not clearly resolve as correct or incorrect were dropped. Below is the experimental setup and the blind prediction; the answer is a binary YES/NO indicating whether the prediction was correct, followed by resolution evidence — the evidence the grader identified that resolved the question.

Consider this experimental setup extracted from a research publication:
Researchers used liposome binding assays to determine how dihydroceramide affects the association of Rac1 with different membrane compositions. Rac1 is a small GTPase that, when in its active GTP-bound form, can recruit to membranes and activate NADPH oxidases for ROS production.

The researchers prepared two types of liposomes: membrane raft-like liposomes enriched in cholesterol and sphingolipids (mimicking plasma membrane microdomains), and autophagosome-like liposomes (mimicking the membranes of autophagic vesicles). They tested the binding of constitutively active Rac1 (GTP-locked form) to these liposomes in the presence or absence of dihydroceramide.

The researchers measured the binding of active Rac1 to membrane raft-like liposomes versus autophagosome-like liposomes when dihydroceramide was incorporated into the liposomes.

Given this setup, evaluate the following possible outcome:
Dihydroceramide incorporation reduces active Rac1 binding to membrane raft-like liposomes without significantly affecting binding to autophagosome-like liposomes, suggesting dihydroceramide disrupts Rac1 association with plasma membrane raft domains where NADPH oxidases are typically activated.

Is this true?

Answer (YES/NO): NO